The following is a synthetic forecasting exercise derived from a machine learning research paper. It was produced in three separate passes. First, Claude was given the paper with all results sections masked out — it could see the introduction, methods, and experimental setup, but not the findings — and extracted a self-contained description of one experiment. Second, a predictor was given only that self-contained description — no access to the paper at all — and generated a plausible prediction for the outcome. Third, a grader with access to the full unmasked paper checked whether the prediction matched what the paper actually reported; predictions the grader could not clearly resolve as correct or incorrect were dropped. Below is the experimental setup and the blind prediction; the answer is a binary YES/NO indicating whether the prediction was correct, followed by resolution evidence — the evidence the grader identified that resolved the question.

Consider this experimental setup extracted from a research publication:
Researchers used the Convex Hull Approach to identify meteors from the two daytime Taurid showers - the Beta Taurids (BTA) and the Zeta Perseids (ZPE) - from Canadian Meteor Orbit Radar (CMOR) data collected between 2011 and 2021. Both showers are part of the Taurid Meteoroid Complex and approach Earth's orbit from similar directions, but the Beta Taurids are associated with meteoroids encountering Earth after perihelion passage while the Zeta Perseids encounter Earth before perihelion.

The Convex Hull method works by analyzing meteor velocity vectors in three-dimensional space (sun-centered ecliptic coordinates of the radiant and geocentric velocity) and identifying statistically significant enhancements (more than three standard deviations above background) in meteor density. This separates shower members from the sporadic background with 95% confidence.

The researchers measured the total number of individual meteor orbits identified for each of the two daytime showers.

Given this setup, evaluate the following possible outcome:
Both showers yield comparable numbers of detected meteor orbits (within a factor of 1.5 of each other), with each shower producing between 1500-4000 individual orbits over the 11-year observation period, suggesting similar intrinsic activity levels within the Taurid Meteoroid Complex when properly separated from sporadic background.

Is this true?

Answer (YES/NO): NO